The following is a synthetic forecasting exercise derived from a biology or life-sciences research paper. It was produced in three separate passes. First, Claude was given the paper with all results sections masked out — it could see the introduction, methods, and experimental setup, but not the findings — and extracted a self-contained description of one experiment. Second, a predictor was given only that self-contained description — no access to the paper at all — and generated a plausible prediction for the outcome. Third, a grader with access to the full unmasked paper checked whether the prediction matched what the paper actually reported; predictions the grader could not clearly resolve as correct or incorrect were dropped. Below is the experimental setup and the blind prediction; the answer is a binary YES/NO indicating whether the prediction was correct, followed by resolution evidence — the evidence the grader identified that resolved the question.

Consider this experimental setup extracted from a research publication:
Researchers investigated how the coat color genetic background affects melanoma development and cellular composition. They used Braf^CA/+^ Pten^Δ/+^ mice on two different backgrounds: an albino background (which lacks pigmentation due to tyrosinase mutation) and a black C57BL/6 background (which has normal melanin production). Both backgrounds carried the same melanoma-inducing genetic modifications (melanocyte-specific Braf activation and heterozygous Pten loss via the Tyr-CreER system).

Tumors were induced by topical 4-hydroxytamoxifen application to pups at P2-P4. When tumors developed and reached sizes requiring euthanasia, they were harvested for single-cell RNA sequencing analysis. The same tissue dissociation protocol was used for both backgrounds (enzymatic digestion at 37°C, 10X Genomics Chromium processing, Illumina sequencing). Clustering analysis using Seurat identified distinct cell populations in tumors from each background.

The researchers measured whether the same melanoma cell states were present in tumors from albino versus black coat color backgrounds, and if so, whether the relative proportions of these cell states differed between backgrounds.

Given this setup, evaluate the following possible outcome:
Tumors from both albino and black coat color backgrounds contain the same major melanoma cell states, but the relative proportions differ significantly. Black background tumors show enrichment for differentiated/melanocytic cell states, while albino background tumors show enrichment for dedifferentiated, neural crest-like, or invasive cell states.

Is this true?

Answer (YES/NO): NO